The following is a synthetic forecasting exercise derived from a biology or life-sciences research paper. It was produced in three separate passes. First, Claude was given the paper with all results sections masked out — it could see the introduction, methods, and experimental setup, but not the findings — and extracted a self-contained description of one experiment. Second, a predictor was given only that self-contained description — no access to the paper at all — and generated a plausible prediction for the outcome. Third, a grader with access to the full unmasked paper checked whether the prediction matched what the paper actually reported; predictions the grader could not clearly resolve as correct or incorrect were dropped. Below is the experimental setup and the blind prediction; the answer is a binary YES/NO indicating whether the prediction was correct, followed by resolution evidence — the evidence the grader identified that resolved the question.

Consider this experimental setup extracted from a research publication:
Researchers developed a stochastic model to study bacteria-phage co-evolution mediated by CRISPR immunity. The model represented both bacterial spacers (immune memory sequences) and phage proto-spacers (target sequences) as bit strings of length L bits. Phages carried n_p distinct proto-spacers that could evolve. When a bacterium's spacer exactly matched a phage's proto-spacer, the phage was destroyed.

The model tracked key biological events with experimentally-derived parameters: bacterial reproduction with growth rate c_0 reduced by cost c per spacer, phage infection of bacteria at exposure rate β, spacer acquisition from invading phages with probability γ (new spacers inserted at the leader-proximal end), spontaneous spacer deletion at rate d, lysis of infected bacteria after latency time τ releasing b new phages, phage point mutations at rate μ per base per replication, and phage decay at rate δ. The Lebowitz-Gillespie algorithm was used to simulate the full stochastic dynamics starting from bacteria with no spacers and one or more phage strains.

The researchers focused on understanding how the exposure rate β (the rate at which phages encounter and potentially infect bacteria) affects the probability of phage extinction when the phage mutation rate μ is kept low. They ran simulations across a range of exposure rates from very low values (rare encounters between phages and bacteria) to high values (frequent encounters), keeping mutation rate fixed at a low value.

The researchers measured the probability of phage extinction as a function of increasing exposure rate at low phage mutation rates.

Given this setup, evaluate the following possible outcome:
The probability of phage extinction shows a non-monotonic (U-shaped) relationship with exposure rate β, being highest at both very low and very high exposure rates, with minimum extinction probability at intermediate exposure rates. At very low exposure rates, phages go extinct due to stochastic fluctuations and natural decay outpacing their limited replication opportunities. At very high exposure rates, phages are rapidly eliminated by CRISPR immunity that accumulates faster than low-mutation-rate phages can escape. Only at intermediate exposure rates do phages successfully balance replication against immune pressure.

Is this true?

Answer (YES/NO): NO